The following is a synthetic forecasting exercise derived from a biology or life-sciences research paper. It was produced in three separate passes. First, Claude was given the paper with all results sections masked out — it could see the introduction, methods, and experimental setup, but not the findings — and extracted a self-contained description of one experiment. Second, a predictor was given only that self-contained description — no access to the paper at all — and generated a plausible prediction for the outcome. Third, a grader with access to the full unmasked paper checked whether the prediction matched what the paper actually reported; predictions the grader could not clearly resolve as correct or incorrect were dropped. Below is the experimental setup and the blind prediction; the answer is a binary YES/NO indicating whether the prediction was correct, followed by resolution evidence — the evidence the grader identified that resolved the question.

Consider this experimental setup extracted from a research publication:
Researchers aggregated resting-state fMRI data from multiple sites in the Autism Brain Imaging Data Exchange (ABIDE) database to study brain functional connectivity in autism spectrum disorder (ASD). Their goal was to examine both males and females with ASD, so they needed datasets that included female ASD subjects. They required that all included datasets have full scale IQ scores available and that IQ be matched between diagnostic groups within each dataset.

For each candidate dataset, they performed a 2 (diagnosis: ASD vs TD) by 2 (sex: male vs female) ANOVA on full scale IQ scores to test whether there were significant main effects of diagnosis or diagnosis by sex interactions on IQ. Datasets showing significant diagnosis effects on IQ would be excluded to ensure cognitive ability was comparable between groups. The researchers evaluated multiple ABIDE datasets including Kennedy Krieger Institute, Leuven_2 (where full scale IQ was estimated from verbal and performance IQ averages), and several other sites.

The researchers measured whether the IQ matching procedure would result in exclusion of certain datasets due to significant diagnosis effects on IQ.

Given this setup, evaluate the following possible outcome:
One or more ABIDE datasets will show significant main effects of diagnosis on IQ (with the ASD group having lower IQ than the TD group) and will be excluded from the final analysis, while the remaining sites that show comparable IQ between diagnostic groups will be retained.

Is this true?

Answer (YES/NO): YES